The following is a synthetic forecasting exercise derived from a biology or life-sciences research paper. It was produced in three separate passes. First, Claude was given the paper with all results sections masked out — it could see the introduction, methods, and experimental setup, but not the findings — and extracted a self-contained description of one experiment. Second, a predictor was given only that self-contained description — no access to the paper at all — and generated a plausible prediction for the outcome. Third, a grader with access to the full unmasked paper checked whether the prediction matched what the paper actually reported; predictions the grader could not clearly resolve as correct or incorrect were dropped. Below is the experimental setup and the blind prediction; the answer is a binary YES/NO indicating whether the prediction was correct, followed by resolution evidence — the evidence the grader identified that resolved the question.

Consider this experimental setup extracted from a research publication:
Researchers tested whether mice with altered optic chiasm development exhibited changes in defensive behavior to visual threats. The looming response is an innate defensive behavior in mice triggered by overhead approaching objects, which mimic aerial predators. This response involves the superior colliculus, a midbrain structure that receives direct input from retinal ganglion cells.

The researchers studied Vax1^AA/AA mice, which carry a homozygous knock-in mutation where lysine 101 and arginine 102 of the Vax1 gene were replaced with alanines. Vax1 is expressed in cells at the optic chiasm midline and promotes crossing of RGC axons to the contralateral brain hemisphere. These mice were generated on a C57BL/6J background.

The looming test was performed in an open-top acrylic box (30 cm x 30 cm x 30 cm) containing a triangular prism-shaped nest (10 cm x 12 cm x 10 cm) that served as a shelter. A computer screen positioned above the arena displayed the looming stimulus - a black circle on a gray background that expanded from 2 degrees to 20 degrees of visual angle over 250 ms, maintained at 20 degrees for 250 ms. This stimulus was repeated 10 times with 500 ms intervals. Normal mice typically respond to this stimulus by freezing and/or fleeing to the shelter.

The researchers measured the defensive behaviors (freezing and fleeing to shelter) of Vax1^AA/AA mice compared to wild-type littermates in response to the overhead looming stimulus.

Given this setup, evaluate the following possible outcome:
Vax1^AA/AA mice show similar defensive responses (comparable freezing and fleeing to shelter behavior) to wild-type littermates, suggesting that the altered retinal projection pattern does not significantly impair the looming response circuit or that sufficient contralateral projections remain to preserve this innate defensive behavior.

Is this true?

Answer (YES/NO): NO